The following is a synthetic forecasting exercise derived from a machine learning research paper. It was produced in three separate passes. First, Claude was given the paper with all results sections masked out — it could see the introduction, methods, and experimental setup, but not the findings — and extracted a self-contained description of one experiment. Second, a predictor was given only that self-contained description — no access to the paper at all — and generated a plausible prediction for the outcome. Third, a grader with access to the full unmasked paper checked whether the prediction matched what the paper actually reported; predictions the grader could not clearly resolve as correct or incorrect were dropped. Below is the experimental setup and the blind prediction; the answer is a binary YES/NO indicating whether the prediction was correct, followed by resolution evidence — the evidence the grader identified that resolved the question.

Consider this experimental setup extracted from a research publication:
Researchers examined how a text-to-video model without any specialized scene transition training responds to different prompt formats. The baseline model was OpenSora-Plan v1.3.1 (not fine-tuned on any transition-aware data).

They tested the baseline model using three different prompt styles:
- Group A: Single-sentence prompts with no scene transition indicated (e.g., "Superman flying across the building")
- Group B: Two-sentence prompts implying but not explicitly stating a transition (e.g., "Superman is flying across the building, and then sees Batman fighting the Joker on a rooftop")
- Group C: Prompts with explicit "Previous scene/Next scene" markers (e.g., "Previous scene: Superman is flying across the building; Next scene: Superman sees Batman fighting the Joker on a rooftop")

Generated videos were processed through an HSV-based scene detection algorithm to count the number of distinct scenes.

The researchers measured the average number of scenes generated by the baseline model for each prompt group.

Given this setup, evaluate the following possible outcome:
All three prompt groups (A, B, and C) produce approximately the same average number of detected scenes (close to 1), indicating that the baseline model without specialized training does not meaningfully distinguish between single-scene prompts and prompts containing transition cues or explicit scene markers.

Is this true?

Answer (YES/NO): YES